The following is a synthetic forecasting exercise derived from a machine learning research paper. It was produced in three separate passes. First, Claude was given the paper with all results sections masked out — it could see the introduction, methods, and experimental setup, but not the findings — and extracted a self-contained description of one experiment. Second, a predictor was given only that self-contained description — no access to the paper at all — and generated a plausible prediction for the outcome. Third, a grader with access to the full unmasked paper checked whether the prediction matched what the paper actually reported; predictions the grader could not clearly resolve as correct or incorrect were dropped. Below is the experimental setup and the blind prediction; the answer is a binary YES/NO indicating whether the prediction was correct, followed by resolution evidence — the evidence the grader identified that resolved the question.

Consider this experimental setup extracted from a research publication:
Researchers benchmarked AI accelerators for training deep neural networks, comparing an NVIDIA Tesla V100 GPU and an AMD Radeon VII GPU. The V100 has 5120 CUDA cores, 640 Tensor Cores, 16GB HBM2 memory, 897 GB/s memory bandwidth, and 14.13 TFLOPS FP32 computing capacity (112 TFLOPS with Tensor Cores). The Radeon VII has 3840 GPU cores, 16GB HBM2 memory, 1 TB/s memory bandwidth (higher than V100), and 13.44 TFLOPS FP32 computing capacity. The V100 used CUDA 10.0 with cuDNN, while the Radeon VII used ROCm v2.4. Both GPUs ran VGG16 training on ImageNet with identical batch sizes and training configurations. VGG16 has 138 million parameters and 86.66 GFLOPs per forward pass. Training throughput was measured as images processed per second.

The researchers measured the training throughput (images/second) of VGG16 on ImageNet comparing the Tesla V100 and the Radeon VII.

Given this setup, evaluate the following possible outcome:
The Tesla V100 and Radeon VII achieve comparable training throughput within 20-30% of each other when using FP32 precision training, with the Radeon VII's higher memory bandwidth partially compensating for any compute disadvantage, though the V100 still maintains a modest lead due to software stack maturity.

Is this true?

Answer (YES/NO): NO